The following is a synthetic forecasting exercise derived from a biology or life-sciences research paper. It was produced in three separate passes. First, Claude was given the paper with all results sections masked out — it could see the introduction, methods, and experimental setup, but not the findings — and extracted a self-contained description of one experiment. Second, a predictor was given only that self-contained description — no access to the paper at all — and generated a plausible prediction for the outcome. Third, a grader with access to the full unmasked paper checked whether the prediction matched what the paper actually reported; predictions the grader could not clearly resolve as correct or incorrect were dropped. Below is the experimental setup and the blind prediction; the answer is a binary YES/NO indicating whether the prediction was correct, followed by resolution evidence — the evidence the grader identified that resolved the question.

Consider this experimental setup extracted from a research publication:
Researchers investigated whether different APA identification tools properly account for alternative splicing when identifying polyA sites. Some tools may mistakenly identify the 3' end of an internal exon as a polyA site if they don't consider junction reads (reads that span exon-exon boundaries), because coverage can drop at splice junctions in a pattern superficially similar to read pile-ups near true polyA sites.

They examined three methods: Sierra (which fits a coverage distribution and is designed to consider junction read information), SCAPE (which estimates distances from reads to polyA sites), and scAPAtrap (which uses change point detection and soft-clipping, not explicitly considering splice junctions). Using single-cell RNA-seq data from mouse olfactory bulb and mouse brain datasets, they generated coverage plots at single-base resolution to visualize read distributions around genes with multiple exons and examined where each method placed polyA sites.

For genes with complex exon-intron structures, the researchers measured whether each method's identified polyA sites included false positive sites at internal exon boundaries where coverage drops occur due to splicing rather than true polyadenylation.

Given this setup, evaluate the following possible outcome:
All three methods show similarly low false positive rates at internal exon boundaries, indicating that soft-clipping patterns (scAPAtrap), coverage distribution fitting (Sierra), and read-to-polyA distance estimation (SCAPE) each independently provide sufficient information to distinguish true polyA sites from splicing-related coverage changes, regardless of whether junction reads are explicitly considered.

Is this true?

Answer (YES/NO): NO